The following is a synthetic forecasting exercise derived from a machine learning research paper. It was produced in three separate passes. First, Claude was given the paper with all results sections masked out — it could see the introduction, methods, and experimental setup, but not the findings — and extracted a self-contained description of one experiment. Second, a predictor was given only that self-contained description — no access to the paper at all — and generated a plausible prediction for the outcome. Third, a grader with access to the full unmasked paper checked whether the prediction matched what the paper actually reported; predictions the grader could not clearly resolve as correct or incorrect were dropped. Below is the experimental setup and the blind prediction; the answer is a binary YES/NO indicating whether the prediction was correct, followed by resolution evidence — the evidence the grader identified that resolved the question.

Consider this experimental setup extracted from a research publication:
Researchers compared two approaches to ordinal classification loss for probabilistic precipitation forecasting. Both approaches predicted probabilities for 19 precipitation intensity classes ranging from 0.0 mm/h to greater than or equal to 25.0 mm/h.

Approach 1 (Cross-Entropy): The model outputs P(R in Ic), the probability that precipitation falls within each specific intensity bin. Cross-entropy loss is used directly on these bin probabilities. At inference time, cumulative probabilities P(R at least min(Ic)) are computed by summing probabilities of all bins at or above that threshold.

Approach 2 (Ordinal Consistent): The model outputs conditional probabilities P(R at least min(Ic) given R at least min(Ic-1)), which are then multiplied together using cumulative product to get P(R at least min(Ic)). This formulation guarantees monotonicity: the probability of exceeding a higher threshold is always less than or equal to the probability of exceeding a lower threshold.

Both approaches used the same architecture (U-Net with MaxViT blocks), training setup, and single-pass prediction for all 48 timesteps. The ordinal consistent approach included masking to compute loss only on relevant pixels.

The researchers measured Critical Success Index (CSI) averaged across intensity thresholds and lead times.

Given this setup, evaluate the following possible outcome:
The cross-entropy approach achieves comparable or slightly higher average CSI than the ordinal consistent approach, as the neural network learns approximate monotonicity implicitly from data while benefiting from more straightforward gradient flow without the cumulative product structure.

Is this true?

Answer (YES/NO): NO